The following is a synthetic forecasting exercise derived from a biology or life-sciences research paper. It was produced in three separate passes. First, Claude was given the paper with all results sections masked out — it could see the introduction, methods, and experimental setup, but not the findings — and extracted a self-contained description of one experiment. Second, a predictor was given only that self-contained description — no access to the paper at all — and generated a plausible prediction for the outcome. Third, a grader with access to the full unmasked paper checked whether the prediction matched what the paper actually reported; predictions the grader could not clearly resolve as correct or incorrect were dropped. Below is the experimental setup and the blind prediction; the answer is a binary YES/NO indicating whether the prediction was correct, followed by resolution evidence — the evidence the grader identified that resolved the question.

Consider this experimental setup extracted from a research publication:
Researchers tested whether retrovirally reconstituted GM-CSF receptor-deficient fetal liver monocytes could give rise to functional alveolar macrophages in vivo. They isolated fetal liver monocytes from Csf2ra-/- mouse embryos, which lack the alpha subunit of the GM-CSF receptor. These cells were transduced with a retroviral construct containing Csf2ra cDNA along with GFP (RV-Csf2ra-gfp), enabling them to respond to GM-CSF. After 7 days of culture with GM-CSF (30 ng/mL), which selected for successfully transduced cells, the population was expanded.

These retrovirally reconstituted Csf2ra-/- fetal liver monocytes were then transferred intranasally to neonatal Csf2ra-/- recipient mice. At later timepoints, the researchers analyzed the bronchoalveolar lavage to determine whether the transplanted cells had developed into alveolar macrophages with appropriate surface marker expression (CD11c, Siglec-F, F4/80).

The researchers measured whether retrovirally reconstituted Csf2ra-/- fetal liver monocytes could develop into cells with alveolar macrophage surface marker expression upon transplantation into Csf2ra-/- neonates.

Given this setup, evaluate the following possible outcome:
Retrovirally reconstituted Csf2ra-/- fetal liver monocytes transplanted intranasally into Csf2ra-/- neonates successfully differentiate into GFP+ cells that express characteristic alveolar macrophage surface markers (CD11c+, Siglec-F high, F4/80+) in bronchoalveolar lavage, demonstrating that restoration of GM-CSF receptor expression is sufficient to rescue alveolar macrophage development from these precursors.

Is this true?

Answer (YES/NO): YES